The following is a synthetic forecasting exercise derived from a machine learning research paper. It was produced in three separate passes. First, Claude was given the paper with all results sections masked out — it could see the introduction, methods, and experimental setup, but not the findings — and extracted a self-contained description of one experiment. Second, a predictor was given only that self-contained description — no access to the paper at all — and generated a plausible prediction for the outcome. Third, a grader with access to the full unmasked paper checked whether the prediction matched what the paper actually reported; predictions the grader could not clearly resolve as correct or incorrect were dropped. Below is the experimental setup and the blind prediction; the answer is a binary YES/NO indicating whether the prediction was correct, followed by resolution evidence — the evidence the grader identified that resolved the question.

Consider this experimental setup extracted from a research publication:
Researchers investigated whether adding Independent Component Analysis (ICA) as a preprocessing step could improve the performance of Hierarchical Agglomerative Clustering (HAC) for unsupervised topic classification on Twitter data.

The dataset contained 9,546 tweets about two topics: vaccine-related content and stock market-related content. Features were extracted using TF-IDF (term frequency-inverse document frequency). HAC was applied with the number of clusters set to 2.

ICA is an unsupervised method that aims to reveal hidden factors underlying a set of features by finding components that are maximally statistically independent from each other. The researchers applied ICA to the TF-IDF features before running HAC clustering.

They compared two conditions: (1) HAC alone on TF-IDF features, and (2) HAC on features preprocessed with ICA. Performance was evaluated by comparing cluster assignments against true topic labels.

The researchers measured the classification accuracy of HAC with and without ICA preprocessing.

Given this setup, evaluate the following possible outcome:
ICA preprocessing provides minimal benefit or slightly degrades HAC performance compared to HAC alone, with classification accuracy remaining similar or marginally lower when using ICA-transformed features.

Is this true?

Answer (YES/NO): NO